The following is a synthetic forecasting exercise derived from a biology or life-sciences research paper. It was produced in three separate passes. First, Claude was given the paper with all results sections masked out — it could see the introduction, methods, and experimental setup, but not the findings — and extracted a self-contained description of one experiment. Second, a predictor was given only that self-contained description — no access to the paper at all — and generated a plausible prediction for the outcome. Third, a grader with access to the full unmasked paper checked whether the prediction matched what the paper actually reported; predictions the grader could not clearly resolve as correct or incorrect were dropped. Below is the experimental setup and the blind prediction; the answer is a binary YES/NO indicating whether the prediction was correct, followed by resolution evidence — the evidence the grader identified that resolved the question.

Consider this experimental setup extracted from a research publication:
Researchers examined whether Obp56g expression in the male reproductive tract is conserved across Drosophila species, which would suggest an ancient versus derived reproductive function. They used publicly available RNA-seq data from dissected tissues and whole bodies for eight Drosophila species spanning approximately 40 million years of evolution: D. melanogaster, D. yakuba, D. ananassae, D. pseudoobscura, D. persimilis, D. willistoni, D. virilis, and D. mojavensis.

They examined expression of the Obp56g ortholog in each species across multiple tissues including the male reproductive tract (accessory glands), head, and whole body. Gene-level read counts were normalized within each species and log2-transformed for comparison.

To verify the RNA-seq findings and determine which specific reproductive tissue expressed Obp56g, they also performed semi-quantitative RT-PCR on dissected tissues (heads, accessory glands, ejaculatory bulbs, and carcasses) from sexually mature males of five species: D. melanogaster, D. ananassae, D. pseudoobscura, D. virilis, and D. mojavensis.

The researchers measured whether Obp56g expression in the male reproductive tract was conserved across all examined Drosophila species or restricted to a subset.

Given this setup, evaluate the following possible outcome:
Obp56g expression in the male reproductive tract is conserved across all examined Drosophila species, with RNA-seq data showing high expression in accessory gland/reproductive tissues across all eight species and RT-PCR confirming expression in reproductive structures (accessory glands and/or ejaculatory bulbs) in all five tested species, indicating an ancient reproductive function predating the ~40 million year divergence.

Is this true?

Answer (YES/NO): NO